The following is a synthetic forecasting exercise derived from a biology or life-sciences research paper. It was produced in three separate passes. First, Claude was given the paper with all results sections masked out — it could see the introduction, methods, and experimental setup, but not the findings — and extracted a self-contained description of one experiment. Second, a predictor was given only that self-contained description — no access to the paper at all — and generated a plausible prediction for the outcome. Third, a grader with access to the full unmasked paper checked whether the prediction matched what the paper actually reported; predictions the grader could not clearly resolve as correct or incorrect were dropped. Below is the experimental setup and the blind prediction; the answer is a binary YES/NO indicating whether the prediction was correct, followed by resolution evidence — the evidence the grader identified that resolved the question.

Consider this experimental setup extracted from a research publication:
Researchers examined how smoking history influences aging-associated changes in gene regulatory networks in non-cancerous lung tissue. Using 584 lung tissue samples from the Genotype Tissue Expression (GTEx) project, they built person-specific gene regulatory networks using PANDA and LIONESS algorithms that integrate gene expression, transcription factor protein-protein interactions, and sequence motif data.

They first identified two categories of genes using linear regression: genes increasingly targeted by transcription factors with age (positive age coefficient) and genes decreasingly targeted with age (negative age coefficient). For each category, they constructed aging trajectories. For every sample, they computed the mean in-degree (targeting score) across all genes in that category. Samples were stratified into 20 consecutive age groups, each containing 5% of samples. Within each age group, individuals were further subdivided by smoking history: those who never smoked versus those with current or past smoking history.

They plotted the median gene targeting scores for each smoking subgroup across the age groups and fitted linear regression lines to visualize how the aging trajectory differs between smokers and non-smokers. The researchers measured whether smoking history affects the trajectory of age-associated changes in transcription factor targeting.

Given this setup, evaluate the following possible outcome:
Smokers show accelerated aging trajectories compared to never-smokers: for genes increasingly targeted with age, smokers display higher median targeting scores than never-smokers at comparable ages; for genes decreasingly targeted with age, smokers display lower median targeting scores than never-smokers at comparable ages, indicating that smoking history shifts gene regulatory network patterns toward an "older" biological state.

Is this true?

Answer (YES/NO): NO